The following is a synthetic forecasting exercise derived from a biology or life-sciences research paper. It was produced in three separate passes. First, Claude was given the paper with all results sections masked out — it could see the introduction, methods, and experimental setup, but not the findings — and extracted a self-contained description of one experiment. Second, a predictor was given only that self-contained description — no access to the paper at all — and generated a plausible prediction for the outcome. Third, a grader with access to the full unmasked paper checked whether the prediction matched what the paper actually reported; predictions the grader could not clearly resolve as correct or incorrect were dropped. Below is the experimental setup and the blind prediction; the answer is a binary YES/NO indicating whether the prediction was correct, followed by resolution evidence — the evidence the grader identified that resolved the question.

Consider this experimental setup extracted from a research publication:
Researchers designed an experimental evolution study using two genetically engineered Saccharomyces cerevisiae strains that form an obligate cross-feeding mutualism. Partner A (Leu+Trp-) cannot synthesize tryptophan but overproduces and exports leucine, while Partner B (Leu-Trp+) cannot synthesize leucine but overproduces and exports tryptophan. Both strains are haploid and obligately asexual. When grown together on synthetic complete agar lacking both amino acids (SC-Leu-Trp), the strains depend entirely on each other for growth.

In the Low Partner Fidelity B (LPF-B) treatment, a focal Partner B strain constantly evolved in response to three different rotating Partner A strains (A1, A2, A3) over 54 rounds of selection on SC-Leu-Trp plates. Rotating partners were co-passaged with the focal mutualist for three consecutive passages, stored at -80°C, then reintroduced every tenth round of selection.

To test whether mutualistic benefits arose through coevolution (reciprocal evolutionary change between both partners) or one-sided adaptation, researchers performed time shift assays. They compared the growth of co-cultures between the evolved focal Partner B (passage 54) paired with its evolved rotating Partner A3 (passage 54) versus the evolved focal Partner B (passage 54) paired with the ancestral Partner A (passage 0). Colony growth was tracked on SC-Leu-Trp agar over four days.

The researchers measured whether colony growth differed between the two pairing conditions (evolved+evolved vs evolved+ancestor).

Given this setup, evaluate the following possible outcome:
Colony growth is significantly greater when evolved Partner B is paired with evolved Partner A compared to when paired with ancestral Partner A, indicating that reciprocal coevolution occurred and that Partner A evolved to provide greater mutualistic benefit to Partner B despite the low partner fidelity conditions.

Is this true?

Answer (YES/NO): NO